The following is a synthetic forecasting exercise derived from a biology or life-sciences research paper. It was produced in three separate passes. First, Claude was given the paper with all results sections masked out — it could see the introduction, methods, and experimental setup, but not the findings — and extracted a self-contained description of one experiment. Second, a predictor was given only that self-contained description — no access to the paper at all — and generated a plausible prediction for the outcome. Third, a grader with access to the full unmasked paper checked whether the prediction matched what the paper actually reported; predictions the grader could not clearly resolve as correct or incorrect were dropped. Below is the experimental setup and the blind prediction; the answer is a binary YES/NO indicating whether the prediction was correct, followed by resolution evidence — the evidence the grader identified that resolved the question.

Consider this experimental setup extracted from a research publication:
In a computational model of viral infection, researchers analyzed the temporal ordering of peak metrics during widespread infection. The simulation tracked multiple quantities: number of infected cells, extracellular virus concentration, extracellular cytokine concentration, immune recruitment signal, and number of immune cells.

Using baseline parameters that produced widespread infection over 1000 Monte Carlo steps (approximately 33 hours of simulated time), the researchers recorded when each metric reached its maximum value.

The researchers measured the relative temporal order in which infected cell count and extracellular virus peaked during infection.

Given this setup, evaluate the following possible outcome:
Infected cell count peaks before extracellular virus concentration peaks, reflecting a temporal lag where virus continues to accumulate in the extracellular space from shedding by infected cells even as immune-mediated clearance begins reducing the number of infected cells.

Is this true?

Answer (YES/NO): YES